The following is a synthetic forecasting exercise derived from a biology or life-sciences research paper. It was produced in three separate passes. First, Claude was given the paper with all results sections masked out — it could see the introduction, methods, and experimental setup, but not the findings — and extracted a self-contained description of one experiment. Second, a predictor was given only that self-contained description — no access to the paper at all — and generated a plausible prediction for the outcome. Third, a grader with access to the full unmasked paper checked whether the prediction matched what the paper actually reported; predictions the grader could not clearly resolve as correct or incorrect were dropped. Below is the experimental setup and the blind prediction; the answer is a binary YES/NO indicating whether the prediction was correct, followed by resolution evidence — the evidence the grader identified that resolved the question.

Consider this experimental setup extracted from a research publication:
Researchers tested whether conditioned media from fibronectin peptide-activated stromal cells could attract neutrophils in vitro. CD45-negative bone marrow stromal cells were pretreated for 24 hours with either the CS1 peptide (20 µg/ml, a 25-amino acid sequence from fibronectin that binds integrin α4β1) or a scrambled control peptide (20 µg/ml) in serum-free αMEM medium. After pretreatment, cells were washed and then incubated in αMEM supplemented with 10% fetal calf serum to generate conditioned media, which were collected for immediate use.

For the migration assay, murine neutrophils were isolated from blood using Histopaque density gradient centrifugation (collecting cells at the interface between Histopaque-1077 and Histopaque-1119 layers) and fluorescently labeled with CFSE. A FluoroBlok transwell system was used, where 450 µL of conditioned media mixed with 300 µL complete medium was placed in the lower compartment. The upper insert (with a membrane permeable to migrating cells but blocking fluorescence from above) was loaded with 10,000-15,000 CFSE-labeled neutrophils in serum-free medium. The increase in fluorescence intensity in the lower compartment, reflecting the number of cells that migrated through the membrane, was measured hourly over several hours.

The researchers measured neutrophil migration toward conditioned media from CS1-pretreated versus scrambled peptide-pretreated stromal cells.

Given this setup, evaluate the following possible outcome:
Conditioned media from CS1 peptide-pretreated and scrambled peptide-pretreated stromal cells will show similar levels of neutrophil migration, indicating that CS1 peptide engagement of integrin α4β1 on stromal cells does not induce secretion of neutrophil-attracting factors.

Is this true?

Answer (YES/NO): NO